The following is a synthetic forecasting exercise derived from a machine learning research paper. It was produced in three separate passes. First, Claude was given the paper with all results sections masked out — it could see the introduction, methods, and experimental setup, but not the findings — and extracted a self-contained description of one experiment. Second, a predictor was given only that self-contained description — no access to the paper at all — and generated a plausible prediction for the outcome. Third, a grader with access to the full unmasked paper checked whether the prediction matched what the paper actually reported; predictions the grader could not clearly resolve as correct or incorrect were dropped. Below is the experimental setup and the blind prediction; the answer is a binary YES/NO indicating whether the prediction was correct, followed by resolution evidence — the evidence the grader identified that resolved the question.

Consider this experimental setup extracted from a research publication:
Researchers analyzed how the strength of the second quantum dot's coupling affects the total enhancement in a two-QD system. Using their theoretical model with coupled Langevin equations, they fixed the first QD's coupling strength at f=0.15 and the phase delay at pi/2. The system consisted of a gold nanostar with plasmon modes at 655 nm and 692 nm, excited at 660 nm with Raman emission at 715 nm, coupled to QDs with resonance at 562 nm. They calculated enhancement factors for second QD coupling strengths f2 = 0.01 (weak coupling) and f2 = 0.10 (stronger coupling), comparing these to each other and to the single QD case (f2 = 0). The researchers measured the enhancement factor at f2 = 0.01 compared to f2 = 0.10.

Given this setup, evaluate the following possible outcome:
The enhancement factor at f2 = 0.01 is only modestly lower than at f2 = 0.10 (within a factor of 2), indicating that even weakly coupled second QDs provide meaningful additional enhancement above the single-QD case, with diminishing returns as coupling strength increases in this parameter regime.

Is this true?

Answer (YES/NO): NO